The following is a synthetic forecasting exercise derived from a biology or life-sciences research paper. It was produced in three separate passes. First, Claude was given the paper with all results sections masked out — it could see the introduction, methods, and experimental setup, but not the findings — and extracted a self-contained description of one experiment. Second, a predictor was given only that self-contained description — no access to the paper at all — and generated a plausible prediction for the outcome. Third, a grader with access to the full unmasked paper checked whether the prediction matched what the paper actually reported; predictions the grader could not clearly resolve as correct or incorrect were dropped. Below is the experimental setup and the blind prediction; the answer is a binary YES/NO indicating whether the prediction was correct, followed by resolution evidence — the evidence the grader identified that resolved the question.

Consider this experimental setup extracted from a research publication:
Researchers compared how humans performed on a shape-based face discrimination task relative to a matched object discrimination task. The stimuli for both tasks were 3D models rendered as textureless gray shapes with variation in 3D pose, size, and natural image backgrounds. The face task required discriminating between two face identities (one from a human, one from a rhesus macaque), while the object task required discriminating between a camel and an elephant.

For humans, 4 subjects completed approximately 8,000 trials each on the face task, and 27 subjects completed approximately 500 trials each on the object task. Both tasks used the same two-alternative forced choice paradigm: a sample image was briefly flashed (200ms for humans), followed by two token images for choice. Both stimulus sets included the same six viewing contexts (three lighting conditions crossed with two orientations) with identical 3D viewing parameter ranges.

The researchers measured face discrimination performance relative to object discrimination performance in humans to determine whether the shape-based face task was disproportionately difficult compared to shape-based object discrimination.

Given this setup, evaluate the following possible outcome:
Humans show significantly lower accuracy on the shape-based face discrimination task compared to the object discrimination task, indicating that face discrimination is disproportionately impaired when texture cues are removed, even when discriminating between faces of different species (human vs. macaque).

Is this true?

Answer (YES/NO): NO